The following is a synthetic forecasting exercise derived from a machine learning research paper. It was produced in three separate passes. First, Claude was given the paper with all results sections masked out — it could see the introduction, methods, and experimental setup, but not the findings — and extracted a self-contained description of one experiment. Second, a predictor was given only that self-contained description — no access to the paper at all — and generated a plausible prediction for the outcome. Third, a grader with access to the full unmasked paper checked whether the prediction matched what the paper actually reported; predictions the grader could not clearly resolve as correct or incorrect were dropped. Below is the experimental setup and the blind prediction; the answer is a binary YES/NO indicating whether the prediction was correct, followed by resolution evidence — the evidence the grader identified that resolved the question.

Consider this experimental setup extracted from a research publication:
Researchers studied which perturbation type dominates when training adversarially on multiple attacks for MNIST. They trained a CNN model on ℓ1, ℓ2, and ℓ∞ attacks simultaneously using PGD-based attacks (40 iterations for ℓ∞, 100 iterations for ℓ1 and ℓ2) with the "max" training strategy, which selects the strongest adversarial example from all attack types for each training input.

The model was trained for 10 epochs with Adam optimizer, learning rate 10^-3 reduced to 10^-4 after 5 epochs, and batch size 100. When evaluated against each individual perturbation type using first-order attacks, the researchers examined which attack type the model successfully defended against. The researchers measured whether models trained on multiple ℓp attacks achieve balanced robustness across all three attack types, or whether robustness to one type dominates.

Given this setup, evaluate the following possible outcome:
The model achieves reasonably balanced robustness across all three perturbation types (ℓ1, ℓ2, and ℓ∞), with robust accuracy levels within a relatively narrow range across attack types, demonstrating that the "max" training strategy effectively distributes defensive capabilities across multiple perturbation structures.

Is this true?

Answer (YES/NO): NO